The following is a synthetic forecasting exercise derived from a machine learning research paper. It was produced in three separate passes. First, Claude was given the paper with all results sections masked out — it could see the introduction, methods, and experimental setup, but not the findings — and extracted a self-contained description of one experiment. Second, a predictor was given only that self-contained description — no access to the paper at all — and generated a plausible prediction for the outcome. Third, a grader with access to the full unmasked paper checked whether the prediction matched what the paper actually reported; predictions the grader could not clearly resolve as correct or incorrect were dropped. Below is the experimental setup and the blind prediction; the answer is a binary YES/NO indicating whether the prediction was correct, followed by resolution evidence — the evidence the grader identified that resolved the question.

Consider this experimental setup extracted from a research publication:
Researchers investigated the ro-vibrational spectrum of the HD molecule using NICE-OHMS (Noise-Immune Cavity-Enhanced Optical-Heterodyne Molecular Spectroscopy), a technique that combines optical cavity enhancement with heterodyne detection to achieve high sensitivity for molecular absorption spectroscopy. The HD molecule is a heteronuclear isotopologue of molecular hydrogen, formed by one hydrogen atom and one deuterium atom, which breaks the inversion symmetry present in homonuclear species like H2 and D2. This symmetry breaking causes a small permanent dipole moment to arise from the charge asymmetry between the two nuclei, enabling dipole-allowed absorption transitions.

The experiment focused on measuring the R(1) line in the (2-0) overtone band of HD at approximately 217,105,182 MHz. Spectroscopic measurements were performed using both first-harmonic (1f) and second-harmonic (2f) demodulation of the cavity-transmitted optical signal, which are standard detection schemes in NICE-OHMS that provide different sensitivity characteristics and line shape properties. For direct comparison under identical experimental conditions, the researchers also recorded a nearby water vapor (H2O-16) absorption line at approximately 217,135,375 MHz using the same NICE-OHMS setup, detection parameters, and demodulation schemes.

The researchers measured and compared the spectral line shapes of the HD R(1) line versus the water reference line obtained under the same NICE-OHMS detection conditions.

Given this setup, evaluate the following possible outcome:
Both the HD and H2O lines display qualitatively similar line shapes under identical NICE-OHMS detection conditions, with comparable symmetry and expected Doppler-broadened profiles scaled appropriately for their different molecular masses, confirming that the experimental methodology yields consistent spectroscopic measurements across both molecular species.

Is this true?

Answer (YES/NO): NO